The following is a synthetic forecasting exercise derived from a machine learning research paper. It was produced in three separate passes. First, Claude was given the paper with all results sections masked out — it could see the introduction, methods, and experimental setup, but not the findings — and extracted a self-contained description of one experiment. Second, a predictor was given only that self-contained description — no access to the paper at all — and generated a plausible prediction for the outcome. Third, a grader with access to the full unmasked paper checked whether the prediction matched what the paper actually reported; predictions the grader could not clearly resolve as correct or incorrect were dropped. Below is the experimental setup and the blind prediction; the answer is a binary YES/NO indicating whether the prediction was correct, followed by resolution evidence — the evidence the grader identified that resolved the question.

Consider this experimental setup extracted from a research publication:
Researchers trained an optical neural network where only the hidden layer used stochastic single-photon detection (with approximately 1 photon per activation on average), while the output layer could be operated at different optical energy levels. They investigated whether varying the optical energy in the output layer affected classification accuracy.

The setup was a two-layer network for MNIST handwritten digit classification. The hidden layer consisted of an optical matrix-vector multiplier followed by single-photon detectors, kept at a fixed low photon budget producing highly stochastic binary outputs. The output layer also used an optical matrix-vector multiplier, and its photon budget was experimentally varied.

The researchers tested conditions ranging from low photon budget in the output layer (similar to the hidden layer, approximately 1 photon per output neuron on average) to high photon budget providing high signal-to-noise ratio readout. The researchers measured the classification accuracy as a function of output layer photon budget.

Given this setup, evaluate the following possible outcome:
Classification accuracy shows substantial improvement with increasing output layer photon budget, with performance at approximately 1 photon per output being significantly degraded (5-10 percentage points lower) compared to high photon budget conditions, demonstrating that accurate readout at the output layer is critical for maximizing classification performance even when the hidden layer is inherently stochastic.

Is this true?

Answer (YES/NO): NO